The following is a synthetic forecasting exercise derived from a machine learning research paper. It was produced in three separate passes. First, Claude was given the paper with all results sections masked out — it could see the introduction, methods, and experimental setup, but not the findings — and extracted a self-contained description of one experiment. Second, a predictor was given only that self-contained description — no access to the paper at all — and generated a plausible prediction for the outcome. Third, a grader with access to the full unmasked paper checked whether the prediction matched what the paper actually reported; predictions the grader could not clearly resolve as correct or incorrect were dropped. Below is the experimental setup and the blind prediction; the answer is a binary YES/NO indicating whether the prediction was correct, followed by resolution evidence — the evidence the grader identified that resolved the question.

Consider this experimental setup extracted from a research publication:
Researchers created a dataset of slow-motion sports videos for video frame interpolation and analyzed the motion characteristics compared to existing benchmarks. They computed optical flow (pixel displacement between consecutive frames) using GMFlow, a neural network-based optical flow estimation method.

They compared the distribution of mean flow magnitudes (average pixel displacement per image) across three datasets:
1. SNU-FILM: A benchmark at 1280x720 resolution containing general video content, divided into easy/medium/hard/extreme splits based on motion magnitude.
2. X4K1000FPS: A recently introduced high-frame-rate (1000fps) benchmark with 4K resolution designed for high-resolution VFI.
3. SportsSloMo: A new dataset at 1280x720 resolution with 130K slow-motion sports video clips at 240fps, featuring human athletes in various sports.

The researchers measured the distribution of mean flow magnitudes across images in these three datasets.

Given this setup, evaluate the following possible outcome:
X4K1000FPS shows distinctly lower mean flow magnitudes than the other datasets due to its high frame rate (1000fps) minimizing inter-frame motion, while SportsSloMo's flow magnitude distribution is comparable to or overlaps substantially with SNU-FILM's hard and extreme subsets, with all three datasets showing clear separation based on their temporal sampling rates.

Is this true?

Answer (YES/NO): NO